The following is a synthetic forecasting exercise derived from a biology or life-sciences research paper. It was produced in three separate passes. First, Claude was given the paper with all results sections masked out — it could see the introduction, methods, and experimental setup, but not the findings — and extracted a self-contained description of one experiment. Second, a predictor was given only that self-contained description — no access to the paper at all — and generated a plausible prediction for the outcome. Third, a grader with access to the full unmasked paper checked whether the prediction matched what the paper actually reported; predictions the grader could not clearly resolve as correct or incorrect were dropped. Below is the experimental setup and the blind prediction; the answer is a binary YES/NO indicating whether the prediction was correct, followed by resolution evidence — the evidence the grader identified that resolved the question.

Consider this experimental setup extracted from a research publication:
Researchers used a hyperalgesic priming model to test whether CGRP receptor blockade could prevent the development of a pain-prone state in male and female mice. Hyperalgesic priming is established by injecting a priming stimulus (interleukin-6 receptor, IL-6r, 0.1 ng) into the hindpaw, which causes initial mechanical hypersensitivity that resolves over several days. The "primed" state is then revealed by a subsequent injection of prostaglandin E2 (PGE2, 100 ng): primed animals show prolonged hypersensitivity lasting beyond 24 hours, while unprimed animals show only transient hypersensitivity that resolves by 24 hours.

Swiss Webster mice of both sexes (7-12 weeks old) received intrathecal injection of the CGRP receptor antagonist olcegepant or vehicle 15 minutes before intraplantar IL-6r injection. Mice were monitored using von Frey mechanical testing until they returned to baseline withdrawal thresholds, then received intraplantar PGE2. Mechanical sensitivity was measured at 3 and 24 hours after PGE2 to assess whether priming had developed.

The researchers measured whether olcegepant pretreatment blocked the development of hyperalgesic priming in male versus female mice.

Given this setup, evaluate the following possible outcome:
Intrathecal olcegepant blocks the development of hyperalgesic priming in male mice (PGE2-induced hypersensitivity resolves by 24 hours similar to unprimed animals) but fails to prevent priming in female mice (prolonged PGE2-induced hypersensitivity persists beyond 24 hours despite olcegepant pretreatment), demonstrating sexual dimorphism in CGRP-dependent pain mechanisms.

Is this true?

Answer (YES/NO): NO